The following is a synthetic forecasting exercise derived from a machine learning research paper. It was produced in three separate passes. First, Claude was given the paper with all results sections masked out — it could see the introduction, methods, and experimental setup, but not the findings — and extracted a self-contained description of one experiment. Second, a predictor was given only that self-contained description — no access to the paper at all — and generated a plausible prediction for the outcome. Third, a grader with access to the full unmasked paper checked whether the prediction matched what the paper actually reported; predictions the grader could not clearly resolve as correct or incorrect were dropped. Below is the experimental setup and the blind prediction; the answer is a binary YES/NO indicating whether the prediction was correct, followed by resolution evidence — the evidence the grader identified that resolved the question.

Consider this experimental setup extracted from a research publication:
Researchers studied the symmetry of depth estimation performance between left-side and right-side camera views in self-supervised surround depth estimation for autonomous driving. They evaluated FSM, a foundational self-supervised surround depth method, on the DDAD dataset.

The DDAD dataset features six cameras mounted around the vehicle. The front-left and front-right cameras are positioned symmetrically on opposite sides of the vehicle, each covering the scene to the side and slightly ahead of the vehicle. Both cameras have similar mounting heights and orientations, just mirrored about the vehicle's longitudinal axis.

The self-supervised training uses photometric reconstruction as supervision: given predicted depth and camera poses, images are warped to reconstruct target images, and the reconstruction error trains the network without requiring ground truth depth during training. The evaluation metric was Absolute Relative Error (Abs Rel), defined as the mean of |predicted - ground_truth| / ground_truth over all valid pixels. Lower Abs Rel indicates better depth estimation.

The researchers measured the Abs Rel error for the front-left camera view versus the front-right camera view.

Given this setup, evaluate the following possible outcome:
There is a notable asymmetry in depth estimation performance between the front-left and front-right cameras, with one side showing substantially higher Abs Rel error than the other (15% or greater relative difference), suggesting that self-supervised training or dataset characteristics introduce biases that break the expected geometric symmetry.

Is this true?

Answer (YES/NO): NO